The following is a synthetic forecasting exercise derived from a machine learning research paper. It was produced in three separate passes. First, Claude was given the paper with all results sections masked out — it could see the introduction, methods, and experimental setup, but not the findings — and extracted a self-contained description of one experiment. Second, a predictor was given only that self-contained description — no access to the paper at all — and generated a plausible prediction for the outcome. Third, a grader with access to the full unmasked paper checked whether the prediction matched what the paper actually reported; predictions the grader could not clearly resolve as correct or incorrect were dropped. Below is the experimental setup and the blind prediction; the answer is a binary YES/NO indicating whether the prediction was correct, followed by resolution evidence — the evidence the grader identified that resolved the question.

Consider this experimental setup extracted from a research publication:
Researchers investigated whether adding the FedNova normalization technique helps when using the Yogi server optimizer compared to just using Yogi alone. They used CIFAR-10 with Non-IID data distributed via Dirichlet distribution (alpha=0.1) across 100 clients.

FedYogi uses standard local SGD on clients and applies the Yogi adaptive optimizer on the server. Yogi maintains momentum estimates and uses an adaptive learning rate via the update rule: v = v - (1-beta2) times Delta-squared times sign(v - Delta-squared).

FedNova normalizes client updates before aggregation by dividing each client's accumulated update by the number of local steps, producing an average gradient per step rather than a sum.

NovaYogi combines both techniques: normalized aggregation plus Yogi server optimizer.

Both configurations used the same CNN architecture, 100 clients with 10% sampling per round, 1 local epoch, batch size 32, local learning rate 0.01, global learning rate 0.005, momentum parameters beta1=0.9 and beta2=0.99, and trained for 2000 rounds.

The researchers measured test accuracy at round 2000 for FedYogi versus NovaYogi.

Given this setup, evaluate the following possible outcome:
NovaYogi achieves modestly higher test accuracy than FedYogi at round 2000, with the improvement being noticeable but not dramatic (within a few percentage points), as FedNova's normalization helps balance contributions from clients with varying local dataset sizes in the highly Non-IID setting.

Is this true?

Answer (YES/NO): NO